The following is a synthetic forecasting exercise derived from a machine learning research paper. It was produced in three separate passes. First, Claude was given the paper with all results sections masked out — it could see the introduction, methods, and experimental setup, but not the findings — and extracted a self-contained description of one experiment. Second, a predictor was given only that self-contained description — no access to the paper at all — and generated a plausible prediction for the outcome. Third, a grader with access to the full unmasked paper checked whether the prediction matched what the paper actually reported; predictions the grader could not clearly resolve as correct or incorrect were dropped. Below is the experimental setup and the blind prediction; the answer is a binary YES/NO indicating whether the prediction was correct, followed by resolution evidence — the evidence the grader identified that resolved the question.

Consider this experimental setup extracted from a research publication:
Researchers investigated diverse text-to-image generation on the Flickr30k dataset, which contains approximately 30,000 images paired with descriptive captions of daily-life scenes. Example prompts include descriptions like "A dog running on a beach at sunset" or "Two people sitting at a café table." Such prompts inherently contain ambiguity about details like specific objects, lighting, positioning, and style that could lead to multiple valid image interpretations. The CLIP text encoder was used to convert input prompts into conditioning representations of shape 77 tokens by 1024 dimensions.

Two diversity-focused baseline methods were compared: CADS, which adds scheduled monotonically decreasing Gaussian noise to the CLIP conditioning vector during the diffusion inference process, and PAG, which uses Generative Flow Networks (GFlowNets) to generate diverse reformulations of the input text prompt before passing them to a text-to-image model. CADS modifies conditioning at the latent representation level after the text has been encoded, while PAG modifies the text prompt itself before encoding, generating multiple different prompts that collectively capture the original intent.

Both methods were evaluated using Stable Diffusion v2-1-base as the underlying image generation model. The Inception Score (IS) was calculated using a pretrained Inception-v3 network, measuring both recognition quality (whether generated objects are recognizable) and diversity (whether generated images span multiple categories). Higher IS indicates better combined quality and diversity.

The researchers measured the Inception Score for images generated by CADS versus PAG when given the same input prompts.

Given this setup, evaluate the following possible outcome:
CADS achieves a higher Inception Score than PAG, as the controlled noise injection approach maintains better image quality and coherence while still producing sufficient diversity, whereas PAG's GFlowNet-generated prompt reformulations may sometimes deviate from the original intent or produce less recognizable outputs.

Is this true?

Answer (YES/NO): NO